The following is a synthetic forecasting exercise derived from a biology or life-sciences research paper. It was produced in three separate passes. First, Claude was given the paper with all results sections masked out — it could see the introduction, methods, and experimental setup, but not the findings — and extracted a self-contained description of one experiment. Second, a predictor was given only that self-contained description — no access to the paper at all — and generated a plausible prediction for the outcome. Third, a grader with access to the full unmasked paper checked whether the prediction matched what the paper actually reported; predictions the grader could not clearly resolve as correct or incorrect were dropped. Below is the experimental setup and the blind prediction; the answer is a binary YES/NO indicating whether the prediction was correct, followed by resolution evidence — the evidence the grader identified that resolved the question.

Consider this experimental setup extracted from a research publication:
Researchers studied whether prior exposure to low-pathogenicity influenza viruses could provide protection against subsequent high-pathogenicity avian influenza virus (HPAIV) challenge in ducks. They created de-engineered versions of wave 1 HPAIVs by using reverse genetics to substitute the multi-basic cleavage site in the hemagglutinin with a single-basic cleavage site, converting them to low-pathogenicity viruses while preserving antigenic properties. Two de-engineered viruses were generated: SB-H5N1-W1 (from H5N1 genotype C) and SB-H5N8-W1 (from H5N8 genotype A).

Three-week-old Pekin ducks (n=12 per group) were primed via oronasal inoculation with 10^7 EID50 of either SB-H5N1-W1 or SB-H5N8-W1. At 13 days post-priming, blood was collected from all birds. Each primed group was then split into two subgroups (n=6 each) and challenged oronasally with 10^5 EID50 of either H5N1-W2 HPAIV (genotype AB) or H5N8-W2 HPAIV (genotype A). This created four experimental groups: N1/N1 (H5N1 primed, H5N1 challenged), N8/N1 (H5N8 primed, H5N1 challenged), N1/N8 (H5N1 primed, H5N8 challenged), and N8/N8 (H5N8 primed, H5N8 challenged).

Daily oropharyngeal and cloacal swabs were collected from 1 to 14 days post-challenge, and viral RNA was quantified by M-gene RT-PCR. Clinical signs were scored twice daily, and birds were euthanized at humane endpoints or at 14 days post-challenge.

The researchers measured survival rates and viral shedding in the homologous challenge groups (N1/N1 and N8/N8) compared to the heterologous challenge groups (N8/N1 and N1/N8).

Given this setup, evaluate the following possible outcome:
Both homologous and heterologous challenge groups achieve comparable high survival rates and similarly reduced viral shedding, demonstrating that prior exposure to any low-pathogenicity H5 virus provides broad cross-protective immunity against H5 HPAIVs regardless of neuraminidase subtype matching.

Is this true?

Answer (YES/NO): NO